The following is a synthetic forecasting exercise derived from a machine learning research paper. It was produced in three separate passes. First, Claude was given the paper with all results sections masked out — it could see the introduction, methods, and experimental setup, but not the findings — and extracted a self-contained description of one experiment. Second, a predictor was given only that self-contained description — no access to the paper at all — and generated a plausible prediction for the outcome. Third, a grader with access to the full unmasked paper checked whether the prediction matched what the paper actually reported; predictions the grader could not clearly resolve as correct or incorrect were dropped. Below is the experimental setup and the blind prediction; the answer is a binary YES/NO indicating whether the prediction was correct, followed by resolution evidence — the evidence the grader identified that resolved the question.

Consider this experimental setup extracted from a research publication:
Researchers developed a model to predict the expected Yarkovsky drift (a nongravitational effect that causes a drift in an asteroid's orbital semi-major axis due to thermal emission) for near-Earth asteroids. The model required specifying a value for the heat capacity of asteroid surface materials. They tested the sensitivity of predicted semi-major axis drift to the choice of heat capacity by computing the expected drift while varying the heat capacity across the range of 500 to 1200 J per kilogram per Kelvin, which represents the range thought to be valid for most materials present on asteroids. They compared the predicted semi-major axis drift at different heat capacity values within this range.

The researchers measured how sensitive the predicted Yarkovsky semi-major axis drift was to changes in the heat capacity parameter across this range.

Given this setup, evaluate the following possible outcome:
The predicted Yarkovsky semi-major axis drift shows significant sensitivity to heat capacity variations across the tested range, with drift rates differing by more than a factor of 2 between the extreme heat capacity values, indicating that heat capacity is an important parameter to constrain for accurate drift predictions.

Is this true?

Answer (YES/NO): NO